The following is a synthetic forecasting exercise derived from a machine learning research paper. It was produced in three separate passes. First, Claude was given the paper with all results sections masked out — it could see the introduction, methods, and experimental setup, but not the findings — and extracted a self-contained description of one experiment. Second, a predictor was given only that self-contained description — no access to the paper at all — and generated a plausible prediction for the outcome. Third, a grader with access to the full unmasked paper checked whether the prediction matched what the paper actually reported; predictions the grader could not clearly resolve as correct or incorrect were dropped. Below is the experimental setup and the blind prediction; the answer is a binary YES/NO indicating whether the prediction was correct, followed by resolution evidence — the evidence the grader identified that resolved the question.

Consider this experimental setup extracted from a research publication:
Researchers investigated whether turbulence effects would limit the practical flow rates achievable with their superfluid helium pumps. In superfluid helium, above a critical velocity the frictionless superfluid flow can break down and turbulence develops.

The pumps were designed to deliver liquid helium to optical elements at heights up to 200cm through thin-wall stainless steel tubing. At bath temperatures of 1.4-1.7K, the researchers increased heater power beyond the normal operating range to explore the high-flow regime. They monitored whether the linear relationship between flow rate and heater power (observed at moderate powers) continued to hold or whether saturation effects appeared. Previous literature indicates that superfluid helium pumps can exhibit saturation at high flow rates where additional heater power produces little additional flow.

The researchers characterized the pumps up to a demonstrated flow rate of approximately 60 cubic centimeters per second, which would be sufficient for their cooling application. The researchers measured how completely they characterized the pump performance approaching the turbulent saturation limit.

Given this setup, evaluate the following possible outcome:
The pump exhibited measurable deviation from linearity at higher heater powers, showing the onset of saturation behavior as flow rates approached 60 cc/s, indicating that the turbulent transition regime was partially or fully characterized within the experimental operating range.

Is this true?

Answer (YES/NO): NO